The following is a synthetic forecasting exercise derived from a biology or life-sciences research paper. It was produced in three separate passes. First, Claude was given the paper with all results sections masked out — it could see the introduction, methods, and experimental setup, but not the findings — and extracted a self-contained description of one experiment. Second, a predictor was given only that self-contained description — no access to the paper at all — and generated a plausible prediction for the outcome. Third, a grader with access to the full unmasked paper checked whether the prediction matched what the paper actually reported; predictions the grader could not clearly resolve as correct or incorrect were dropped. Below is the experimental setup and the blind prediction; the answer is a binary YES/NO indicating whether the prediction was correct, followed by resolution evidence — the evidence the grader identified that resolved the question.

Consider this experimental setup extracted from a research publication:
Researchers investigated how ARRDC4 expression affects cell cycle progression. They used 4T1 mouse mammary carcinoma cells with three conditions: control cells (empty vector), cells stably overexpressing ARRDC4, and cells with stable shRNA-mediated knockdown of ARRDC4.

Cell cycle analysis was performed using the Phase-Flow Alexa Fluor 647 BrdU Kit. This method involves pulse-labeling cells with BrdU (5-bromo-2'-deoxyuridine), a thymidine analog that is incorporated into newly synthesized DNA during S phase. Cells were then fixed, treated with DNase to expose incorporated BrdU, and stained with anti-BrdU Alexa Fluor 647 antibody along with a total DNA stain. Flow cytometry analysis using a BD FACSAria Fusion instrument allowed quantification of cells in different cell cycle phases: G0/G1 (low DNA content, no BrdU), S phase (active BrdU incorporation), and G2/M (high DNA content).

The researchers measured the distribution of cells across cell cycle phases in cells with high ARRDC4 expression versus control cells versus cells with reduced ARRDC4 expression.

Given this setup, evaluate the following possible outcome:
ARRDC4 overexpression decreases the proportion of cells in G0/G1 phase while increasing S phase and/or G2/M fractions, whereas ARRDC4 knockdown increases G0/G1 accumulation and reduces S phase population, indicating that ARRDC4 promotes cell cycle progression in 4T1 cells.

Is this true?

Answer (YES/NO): NO